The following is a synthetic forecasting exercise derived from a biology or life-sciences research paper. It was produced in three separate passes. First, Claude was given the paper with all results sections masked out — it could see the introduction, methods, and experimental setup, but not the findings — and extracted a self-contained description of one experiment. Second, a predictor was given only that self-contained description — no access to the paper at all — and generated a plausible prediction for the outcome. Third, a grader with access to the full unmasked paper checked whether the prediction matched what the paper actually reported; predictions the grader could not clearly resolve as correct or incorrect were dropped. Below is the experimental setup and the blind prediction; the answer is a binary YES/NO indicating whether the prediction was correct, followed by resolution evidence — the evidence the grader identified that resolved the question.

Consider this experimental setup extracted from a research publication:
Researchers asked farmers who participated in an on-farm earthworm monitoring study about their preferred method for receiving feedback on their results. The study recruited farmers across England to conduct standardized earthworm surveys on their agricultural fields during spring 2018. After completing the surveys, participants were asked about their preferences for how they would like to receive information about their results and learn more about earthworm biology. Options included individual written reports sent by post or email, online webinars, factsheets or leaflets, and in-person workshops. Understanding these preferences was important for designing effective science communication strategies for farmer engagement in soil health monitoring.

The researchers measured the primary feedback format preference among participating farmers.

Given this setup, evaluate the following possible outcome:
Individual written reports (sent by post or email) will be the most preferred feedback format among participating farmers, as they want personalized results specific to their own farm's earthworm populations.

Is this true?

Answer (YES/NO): NO